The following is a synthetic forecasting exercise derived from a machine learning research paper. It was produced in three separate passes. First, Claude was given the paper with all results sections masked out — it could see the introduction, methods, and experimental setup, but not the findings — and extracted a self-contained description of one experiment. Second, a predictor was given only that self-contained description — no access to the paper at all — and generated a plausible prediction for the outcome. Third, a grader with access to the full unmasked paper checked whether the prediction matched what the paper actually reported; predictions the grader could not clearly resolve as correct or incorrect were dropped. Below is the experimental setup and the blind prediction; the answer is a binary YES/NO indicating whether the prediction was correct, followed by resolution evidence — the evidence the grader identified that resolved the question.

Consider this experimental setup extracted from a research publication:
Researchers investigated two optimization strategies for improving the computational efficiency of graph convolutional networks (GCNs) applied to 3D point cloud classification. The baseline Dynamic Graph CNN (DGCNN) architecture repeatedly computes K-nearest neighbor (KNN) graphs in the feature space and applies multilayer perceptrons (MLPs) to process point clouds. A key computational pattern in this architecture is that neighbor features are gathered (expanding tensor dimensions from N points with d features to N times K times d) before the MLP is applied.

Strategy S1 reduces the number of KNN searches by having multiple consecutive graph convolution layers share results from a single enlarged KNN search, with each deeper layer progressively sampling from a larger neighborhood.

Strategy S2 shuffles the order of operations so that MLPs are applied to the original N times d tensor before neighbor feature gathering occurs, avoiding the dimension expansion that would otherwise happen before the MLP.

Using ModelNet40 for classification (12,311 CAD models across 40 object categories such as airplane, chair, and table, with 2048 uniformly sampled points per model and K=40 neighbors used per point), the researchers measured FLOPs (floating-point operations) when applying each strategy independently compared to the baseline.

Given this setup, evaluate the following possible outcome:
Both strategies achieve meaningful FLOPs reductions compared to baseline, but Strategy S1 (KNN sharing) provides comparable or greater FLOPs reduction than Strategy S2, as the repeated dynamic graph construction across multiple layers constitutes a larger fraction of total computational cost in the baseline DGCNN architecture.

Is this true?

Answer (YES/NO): NO